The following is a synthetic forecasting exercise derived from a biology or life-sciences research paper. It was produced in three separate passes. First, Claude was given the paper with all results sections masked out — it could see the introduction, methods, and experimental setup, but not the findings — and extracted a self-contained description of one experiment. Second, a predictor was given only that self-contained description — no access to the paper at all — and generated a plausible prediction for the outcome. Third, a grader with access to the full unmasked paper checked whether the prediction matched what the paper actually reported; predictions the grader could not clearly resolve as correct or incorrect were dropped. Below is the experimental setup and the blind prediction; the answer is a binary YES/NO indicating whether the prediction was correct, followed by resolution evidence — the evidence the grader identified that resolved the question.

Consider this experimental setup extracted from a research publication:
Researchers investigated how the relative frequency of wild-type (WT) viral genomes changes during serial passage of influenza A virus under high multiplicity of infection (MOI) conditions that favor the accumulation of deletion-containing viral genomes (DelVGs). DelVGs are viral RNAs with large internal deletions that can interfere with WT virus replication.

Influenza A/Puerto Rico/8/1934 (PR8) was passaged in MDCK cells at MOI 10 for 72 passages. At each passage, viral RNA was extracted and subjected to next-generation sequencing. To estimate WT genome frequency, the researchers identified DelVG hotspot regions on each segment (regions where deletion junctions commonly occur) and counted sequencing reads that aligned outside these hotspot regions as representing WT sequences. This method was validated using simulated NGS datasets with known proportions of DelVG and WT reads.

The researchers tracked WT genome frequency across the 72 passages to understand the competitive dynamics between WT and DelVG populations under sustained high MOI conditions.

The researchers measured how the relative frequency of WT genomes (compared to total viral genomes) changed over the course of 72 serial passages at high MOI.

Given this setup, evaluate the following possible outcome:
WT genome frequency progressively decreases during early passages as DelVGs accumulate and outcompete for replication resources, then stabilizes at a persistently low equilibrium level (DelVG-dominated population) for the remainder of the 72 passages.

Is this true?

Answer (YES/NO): NO